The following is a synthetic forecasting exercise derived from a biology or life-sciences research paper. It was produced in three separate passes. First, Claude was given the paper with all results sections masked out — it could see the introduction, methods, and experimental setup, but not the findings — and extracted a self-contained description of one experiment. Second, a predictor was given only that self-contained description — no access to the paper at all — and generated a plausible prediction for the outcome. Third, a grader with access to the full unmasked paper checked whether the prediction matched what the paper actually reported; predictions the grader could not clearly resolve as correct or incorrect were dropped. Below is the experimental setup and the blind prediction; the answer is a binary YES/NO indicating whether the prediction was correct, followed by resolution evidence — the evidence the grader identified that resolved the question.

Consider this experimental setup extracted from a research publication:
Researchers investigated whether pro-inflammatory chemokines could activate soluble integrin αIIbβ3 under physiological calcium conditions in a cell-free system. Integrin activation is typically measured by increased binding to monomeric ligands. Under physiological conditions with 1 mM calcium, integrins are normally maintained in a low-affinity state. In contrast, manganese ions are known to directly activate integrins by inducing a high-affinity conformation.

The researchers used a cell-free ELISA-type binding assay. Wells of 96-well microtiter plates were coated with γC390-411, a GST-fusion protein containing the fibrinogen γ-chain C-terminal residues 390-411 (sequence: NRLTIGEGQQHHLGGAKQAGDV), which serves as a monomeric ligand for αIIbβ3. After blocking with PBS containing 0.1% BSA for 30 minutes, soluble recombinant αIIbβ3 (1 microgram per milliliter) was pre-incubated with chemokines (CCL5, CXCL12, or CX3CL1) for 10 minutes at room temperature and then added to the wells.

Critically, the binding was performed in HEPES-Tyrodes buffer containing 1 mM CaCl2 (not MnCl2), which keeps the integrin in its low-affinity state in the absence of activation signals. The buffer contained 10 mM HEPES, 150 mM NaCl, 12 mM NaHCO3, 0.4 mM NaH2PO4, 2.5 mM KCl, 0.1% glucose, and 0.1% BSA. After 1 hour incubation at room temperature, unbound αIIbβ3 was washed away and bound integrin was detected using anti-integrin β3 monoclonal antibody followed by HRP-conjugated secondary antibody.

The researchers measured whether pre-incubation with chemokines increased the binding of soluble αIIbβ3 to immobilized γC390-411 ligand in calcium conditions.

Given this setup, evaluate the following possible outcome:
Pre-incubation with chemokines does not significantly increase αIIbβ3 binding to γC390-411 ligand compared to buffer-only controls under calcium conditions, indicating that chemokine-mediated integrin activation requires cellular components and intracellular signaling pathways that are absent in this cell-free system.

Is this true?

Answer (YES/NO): NO